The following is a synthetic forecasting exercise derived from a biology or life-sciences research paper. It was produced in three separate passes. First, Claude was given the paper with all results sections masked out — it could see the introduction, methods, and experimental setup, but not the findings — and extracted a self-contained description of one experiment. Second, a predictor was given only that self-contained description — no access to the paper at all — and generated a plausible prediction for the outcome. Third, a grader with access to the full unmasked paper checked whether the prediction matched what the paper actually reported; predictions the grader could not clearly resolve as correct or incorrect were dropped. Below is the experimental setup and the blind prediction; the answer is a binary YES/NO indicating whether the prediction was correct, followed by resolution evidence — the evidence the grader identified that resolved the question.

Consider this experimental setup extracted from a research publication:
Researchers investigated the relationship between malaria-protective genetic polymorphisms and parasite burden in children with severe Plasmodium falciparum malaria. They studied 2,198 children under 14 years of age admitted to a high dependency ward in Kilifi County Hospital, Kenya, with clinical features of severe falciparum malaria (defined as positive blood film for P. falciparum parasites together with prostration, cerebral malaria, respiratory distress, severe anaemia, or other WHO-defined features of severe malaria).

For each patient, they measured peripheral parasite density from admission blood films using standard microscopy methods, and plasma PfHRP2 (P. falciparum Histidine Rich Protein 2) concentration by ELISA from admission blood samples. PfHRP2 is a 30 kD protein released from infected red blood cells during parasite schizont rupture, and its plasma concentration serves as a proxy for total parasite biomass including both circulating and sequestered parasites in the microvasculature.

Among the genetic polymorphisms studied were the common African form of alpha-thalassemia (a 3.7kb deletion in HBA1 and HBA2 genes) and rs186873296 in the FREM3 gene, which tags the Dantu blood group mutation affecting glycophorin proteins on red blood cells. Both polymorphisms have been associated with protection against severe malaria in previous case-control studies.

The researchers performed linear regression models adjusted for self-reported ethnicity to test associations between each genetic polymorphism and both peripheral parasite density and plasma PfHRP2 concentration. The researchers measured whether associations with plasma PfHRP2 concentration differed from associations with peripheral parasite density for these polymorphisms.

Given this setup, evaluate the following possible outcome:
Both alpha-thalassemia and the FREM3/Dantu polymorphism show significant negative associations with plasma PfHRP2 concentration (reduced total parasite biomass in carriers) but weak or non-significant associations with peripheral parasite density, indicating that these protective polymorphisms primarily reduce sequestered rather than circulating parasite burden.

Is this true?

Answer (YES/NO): YES